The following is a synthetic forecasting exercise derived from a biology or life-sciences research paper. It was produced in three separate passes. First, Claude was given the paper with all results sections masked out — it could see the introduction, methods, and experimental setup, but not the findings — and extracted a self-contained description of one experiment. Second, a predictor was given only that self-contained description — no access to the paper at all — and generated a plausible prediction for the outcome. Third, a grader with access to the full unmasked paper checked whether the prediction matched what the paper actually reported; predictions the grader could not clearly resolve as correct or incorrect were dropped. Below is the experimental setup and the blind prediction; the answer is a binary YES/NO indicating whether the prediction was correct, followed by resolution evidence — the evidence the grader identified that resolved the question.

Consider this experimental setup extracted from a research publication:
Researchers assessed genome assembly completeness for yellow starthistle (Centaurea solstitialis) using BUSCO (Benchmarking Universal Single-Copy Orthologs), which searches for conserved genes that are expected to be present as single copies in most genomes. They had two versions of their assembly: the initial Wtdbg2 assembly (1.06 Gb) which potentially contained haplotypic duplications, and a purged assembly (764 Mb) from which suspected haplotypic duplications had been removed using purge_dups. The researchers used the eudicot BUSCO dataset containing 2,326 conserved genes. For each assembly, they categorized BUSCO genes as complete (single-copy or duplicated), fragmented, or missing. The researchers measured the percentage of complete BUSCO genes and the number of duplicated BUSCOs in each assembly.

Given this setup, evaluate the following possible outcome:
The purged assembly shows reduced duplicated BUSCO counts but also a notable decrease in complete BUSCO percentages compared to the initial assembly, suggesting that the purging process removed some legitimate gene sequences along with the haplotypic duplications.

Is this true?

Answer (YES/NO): NO